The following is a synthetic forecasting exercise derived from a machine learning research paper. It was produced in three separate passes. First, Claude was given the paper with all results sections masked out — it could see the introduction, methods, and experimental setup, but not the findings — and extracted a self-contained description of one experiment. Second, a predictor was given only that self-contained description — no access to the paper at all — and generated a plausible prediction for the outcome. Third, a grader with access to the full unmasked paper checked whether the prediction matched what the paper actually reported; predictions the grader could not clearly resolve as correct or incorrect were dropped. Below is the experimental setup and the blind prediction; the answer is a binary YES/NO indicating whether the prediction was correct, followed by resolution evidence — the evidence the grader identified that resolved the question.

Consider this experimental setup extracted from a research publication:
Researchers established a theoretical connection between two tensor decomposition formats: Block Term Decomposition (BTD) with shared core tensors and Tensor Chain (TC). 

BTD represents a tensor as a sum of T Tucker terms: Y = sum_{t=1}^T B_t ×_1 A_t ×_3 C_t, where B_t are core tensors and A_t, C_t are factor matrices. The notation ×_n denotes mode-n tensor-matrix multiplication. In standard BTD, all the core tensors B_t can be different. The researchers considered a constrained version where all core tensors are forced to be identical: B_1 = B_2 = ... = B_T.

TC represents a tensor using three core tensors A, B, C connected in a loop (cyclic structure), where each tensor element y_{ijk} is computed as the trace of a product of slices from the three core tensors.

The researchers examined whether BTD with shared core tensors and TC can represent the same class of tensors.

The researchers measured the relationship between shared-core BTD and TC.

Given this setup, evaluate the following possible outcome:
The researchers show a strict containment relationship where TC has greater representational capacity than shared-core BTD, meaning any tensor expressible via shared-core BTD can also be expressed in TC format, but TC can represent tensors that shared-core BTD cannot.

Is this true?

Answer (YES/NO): NO